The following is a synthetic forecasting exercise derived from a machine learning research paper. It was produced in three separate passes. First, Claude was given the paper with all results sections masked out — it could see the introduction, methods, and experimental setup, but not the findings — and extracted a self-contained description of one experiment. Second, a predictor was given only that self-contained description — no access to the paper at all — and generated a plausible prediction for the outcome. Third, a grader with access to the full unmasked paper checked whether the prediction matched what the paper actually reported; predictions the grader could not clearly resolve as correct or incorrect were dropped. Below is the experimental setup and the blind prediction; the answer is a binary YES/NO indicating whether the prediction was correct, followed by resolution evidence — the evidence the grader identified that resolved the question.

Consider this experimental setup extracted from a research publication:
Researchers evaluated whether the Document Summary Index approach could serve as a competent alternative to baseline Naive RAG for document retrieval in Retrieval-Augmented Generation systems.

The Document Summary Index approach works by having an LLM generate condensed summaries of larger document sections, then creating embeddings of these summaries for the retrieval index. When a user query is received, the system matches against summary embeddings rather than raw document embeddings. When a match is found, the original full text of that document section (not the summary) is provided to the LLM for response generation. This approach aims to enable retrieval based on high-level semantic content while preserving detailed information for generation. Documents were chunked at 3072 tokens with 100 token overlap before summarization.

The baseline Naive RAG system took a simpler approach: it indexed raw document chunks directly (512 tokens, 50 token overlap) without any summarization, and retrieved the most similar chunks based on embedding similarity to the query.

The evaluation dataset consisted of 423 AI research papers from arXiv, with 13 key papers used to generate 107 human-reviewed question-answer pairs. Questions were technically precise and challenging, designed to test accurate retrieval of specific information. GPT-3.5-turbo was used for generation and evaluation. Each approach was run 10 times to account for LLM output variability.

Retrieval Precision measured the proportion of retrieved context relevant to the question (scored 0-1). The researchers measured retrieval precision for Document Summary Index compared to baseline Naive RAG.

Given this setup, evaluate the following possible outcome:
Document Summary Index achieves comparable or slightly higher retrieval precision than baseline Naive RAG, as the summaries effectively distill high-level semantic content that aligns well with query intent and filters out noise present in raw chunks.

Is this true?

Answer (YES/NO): YES